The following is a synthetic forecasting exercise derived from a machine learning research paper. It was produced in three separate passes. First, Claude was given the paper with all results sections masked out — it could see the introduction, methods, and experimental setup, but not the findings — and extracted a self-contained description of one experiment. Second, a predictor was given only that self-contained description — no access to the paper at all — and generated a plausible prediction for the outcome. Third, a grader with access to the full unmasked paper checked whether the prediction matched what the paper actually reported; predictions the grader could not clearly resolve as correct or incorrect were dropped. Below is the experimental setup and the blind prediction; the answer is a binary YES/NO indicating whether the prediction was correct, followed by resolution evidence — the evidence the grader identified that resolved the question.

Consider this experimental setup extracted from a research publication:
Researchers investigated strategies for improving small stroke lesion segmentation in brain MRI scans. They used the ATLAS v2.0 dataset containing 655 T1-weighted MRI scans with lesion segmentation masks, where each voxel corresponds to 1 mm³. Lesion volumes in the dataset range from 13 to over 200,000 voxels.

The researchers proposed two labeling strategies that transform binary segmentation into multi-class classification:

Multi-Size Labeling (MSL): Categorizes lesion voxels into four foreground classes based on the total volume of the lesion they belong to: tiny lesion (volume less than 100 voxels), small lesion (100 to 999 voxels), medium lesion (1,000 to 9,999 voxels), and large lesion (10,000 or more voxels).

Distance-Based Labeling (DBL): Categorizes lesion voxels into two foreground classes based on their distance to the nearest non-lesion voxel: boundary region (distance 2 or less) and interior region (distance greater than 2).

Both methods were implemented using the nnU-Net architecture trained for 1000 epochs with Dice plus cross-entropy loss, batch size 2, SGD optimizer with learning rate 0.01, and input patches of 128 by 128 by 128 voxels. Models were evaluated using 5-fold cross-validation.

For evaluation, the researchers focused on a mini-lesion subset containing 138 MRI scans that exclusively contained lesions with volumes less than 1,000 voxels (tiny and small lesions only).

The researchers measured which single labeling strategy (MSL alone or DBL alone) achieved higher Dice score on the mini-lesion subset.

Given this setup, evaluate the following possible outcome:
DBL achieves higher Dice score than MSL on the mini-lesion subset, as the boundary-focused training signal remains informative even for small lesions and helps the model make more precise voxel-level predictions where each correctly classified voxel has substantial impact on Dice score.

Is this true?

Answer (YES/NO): NO